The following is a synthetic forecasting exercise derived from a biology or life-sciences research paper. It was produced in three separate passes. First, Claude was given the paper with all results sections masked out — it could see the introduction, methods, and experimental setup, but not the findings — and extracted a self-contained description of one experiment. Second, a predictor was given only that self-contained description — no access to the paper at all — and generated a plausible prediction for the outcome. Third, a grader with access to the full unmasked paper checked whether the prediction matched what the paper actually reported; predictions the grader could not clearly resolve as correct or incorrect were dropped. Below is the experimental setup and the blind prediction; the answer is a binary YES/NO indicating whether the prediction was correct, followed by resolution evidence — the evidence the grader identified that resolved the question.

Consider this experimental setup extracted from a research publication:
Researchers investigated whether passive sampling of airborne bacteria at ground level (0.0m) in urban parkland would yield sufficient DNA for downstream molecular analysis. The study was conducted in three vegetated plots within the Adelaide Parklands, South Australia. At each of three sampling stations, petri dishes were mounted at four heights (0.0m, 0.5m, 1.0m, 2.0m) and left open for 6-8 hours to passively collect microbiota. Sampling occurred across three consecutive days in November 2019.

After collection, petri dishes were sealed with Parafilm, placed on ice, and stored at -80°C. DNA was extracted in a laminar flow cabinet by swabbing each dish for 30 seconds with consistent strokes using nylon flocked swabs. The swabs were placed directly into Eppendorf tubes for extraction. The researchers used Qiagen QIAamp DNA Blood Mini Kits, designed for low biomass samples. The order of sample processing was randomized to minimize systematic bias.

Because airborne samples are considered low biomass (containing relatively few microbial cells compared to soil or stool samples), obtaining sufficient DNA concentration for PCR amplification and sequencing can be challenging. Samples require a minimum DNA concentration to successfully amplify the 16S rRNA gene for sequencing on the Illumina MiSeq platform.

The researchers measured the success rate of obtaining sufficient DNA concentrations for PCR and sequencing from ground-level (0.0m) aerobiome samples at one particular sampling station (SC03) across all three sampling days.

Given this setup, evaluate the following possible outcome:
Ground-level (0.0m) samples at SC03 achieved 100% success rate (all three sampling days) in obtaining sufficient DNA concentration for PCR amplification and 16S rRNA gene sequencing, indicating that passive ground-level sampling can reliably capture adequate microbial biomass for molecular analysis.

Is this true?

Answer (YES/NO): NO